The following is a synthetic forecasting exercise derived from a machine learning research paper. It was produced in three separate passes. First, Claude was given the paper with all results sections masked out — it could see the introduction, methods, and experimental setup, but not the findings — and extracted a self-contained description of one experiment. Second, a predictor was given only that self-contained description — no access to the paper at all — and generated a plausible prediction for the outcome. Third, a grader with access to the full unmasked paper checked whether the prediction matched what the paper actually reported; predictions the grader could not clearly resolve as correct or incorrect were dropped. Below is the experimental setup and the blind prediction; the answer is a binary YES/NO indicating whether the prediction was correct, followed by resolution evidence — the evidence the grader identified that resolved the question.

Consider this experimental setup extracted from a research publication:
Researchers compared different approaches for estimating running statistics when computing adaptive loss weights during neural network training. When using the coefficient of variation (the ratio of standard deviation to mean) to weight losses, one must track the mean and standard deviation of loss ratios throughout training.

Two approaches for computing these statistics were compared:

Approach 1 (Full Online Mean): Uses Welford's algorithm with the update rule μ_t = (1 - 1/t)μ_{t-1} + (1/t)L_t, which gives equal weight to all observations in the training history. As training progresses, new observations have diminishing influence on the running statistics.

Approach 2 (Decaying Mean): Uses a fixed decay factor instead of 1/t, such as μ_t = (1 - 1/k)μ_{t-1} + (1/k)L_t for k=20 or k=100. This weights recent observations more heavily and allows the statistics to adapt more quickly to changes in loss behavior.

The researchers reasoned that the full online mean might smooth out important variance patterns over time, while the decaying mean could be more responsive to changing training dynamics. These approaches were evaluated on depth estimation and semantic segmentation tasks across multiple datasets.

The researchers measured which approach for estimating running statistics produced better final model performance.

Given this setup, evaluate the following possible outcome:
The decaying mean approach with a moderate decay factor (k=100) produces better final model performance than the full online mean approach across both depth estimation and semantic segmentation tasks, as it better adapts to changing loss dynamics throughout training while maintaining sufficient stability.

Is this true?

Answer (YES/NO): NO